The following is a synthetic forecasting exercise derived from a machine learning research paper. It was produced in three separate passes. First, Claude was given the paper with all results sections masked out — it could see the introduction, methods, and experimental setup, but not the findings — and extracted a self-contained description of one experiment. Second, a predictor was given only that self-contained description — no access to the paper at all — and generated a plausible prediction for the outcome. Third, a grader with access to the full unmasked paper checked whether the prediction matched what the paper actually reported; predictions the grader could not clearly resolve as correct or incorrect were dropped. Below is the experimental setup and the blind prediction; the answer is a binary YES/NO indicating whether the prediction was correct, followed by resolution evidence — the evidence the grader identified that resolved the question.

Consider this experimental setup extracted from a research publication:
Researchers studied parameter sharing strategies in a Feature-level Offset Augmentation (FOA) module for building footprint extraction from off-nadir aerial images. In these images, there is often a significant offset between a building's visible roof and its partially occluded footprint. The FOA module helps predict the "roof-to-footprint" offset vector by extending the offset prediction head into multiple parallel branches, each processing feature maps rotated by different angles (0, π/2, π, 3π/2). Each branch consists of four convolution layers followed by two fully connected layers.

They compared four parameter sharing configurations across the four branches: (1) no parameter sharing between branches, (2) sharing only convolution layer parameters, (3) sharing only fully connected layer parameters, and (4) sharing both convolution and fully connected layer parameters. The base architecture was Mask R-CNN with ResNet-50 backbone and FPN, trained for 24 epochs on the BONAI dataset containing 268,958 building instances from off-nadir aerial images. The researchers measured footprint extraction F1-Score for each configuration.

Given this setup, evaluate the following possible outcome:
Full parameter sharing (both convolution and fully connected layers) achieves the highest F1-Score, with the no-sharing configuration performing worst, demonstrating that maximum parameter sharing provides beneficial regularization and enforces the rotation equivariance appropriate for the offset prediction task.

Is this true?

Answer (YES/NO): NO